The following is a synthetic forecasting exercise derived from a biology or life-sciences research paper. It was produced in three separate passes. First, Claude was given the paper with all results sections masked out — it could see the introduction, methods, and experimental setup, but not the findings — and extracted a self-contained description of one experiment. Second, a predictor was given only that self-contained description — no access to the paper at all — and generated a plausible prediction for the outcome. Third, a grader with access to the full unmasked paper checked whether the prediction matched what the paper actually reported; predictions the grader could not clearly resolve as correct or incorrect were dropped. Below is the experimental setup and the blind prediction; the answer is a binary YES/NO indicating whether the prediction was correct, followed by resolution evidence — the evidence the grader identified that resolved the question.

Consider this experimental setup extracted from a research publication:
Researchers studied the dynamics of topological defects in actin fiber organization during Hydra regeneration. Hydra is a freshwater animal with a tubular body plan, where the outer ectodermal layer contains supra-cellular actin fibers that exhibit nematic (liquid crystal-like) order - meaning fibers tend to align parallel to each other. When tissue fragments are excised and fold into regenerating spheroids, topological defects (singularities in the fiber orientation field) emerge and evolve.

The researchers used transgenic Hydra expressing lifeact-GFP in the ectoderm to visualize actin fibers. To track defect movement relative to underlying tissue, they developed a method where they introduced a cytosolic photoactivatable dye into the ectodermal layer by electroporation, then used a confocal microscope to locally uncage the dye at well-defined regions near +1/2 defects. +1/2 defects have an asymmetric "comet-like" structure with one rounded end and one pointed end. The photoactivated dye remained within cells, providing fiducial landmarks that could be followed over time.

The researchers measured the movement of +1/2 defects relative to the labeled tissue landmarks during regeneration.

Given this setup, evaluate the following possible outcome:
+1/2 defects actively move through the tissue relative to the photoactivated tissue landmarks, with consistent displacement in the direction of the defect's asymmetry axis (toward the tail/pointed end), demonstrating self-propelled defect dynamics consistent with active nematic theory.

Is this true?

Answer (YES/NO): NO